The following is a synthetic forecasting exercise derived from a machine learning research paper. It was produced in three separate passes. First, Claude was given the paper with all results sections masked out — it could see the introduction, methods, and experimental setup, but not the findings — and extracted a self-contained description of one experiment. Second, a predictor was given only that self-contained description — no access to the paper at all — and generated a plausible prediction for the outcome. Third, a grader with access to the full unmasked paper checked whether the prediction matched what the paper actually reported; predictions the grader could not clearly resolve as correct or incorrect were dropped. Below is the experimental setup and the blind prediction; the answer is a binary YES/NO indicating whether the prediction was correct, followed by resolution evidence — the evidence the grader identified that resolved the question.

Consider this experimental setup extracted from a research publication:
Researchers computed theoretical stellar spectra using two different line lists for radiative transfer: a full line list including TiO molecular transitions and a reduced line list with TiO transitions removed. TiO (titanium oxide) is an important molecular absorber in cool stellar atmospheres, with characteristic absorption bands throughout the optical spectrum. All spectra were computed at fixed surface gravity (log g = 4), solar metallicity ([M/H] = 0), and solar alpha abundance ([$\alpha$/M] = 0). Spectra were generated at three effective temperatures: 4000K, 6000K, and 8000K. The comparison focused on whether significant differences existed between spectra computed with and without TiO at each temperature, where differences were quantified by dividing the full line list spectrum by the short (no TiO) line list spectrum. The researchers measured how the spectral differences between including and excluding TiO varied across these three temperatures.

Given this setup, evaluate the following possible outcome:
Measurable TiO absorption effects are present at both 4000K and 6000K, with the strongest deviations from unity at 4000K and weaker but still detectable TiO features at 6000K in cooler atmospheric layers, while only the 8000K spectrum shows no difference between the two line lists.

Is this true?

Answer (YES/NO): NO